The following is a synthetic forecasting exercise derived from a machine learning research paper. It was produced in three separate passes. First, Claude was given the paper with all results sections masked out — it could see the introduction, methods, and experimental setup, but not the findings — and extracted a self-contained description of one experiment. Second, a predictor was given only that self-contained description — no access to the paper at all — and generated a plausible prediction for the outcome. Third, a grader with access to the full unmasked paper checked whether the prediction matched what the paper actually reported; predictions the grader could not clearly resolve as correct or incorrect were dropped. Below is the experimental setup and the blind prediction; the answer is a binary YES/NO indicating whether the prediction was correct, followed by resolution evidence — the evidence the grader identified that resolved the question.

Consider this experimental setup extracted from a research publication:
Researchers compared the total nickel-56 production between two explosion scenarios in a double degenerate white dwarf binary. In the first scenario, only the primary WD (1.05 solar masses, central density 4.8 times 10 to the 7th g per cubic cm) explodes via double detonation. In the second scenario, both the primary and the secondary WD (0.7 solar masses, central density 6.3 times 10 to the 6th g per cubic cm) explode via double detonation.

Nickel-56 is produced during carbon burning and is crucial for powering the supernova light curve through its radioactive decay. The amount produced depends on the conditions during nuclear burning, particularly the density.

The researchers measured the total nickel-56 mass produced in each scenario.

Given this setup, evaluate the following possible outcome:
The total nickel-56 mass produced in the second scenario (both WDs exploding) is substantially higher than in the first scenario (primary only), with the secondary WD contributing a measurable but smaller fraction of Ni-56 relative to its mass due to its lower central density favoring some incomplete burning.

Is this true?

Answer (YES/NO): NO